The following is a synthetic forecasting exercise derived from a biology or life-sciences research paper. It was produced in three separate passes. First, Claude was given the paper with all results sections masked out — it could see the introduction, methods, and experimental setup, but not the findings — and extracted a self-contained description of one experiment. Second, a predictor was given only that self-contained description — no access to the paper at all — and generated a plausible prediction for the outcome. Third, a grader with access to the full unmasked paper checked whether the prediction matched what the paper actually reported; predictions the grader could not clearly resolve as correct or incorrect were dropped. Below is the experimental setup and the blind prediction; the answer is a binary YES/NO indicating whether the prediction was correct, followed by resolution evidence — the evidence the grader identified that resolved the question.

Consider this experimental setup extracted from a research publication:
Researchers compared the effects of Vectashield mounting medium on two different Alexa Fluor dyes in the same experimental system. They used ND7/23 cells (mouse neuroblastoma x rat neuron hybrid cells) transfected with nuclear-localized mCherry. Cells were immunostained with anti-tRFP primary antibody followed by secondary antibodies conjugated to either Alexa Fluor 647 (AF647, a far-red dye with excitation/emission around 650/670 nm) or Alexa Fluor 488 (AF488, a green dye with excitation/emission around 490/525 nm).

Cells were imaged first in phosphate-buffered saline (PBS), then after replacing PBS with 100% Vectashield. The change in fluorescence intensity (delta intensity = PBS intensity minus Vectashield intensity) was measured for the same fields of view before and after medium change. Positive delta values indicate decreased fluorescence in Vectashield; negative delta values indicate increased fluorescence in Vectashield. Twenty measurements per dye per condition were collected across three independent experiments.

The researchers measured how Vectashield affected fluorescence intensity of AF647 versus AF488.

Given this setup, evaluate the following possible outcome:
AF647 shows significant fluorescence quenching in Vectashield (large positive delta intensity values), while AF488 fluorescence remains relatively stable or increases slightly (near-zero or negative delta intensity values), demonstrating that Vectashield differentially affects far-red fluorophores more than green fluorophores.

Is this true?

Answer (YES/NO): YES